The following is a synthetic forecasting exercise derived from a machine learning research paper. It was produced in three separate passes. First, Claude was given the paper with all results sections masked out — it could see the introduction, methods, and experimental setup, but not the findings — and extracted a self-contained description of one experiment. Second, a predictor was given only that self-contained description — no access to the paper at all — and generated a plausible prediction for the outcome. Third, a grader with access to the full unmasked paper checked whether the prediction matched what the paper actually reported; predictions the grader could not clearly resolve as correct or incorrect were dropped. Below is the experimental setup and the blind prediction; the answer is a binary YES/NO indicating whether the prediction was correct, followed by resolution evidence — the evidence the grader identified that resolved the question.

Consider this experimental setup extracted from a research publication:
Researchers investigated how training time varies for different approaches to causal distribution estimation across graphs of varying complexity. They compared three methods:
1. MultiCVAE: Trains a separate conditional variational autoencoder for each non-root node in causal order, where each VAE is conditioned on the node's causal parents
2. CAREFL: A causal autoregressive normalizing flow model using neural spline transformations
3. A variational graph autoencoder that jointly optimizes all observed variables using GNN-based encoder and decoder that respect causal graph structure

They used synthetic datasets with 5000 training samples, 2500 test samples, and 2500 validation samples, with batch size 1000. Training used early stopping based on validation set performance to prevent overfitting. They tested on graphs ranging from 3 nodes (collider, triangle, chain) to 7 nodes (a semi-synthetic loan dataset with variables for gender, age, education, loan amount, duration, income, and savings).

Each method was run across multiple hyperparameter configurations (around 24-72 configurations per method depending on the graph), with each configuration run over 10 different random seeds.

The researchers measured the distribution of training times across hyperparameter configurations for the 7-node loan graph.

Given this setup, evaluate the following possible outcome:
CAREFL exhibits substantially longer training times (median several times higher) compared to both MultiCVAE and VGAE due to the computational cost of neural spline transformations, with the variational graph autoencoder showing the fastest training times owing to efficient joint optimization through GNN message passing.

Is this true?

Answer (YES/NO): NO